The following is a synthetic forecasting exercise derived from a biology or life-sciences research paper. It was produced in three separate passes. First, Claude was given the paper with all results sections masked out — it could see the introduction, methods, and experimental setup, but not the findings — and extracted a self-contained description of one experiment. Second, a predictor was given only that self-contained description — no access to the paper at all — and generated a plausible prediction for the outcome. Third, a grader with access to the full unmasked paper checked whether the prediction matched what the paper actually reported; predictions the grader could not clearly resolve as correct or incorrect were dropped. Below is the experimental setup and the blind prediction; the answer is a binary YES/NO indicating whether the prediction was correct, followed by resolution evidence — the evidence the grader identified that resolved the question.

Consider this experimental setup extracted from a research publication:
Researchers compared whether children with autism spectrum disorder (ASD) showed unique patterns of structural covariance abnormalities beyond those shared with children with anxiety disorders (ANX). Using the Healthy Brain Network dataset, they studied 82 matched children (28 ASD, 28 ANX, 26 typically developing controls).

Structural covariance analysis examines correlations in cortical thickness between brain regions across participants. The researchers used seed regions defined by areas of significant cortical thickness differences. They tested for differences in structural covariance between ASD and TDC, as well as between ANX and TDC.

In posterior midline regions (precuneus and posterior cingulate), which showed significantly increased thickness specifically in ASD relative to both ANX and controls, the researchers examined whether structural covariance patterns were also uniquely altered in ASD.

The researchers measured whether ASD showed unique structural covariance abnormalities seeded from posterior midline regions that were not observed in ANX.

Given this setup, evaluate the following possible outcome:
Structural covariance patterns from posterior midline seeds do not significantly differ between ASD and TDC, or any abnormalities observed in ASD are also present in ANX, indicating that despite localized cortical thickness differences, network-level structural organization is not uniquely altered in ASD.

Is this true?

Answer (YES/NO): NO